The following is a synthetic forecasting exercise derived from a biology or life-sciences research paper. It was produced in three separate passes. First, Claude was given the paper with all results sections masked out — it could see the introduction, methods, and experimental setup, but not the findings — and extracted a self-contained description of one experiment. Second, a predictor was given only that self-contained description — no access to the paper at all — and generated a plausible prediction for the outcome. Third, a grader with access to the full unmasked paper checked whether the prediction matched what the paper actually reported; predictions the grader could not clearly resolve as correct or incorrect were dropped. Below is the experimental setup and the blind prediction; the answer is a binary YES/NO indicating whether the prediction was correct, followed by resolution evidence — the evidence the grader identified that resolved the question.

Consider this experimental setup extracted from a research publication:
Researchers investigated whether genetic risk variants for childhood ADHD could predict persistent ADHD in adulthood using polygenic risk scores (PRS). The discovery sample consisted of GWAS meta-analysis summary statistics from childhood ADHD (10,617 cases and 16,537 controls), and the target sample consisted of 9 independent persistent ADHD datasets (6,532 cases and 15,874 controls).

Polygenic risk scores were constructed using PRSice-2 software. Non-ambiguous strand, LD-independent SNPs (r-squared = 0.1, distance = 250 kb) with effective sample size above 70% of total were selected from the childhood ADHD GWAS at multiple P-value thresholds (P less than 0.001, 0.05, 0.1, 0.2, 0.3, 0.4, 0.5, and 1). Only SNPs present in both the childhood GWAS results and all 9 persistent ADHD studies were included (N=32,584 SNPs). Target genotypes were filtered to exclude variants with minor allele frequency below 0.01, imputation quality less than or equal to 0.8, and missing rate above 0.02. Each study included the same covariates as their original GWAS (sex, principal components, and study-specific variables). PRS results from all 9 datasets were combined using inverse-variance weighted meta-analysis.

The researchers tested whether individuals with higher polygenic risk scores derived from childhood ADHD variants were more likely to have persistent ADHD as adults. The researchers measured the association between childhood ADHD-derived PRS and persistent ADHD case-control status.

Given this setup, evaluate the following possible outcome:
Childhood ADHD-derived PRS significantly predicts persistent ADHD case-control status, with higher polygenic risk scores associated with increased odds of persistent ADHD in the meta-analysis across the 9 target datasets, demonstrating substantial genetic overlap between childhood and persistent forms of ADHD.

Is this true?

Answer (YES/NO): YES